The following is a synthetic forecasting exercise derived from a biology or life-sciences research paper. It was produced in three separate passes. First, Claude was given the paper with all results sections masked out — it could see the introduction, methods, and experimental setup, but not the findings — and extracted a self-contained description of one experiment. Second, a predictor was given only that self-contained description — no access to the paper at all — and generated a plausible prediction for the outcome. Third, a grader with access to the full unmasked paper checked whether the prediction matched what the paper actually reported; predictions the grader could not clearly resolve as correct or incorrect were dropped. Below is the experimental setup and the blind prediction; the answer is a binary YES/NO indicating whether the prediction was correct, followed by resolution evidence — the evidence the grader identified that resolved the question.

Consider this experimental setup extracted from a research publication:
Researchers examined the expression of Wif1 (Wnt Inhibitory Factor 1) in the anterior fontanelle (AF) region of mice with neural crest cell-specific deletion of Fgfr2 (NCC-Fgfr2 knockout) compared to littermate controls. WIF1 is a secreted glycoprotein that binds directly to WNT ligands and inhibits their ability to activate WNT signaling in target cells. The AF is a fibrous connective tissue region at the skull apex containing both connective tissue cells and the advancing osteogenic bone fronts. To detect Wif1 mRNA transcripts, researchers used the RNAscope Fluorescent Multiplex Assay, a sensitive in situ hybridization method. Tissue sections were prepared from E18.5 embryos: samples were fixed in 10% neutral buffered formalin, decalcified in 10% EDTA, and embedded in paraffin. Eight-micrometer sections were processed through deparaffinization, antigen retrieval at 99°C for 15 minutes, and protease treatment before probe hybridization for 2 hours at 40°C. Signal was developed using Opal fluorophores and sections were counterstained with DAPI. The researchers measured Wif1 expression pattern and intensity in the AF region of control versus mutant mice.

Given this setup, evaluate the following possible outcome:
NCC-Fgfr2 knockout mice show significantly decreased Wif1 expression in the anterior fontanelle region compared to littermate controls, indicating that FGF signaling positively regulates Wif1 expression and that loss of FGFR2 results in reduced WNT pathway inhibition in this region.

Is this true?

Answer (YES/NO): YES